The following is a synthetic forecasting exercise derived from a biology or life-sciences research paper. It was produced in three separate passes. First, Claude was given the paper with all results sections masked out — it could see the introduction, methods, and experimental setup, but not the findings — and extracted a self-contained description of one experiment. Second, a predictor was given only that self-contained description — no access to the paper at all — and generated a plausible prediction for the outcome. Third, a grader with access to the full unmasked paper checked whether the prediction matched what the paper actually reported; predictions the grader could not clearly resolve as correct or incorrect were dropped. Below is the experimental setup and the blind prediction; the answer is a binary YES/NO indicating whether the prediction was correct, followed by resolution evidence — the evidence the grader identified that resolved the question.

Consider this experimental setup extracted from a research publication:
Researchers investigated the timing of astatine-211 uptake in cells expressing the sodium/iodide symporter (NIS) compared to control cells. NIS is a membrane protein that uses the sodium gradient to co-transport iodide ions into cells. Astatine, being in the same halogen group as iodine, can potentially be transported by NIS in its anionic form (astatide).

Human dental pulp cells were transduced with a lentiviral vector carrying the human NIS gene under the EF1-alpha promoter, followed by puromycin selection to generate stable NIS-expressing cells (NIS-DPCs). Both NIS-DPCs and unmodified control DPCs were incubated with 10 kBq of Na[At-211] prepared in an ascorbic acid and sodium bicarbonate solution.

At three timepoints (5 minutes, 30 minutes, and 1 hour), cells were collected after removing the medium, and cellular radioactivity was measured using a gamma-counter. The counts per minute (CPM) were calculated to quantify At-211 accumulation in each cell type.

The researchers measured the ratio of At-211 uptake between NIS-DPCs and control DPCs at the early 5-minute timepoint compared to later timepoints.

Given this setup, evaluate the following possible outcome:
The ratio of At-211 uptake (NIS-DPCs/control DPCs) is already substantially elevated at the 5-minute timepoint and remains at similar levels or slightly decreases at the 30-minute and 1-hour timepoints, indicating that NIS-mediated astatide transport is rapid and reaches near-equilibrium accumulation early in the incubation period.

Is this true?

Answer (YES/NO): YES